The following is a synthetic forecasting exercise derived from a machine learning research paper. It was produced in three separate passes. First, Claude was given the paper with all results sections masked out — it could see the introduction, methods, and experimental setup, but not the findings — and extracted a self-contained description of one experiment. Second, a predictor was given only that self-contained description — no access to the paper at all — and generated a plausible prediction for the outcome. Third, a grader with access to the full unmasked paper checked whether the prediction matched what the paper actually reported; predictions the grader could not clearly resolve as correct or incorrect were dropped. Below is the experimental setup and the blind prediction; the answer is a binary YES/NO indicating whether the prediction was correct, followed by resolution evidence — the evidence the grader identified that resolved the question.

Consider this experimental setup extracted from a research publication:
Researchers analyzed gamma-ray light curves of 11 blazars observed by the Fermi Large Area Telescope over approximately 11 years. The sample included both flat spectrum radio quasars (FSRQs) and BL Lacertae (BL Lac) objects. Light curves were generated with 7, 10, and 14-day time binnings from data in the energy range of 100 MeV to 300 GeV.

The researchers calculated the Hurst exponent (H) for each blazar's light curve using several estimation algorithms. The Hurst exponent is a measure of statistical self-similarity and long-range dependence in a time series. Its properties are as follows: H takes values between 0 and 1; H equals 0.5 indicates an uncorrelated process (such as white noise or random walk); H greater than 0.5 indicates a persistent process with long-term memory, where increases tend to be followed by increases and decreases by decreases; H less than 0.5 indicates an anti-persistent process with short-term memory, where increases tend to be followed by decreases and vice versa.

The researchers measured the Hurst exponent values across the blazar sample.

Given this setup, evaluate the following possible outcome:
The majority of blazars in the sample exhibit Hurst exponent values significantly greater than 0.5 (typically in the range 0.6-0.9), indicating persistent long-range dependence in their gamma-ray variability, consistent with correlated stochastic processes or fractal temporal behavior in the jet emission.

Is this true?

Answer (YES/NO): NO